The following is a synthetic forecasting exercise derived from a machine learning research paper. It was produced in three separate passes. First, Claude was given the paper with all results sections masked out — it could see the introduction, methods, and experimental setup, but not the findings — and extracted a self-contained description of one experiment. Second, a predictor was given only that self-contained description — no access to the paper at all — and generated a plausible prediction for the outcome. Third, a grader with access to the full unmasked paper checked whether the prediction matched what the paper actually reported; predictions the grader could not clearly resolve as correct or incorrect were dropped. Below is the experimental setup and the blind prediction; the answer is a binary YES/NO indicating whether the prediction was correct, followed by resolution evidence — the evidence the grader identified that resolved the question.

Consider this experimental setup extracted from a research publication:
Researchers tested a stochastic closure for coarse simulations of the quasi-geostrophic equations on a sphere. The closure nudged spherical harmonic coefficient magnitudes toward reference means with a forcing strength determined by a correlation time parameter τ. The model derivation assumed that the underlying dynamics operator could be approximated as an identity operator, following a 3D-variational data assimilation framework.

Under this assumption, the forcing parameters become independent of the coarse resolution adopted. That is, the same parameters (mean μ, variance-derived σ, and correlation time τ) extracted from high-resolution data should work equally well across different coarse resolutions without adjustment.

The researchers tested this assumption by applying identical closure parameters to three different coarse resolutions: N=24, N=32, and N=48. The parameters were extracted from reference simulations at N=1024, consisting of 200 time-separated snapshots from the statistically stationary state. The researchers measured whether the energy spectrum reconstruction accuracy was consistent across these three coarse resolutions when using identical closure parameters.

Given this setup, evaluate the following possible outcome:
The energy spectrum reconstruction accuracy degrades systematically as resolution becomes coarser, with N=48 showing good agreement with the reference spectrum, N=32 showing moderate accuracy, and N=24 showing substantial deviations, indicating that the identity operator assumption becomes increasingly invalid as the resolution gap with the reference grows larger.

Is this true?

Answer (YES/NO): NO